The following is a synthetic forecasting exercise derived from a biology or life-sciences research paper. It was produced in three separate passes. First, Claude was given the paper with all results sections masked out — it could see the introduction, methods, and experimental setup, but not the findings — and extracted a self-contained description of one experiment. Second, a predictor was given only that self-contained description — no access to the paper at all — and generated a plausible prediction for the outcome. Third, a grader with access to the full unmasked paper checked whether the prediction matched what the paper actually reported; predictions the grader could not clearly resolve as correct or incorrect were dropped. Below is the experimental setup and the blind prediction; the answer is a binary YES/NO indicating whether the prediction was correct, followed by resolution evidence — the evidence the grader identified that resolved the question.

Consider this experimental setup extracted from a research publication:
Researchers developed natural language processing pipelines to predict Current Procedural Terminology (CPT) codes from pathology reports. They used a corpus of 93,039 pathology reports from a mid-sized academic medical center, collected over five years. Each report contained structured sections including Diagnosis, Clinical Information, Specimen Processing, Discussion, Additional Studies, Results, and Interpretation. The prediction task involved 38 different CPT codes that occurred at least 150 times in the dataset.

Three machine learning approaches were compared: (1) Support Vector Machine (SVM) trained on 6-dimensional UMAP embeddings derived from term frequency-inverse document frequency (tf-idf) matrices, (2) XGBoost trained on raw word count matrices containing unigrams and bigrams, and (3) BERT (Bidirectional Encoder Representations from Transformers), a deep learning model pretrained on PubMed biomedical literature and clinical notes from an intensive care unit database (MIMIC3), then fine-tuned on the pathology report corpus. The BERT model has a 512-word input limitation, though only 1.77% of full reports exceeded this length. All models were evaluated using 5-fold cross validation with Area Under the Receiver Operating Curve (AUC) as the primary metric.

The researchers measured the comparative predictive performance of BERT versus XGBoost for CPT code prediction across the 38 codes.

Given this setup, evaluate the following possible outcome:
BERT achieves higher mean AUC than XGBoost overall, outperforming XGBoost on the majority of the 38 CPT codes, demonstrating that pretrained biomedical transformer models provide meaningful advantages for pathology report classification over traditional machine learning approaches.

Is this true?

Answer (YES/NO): NO